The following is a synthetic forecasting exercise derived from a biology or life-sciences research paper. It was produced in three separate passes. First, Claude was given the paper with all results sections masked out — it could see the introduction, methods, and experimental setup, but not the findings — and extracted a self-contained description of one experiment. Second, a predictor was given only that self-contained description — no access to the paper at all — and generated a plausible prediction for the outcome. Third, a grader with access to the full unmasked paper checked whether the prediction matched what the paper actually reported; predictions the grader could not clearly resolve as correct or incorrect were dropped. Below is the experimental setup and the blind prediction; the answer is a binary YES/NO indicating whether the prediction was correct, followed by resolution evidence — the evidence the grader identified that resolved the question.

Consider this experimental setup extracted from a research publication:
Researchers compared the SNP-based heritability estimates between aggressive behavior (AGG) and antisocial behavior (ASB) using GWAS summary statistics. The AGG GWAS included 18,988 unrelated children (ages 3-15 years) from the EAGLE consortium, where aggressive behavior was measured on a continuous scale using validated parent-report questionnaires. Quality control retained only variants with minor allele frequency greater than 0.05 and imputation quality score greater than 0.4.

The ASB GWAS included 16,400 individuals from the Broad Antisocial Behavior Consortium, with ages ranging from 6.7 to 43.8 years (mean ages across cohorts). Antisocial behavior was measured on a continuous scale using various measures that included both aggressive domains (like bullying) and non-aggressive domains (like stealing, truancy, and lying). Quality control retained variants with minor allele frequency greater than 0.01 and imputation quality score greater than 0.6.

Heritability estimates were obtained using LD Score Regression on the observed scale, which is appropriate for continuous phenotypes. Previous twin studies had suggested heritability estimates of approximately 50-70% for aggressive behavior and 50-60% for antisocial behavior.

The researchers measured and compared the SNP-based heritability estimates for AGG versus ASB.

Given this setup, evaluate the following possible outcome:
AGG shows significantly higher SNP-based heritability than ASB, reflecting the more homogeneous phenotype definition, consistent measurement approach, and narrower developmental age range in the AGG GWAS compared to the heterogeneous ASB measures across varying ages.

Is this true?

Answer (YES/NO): NO